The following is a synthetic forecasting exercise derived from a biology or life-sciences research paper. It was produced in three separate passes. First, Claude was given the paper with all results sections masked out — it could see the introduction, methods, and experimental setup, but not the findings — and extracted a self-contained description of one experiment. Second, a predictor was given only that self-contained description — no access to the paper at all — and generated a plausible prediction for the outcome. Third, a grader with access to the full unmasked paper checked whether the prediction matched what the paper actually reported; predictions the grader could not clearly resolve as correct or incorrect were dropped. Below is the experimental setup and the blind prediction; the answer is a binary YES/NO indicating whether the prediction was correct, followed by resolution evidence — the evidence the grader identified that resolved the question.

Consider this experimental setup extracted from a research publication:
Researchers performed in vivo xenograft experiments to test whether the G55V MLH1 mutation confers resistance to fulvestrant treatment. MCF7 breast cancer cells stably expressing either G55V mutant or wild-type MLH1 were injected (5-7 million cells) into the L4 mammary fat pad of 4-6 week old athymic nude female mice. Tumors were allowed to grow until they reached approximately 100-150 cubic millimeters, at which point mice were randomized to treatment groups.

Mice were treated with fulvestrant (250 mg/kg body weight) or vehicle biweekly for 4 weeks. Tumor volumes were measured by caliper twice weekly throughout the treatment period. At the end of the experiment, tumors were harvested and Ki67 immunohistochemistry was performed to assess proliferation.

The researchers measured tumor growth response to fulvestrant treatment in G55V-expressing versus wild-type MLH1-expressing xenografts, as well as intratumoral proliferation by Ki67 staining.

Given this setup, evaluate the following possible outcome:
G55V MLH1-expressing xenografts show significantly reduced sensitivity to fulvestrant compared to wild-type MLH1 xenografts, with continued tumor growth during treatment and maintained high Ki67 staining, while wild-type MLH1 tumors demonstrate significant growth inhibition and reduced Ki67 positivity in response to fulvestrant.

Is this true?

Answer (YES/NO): YES